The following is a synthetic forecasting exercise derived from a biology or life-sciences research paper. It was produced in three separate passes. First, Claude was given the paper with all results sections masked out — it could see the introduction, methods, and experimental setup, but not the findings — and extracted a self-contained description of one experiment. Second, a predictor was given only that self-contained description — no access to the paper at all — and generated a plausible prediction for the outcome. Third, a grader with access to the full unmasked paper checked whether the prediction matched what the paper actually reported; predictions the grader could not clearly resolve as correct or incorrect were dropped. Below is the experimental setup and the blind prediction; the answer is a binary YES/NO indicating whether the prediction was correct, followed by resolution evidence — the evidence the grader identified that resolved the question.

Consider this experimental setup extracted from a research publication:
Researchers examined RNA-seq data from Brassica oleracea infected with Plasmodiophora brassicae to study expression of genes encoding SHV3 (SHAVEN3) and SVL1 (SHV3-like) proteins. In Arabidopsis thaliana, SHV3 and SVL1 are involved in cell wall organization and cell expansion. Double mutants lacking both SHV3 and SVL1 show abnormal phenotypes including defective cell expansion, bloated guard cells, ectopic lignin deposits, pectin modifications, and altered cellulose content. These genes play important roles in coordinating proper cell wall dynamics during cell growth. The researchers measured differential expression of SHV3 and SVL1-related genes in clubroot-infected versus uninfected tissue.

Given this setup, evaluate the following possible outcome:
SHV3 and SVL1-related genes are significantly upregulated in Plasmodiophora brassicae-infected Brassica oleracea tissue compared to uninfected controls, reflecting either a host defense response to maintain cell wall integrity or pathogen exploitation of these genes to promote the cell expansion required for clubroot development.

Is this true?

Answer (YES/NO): YES